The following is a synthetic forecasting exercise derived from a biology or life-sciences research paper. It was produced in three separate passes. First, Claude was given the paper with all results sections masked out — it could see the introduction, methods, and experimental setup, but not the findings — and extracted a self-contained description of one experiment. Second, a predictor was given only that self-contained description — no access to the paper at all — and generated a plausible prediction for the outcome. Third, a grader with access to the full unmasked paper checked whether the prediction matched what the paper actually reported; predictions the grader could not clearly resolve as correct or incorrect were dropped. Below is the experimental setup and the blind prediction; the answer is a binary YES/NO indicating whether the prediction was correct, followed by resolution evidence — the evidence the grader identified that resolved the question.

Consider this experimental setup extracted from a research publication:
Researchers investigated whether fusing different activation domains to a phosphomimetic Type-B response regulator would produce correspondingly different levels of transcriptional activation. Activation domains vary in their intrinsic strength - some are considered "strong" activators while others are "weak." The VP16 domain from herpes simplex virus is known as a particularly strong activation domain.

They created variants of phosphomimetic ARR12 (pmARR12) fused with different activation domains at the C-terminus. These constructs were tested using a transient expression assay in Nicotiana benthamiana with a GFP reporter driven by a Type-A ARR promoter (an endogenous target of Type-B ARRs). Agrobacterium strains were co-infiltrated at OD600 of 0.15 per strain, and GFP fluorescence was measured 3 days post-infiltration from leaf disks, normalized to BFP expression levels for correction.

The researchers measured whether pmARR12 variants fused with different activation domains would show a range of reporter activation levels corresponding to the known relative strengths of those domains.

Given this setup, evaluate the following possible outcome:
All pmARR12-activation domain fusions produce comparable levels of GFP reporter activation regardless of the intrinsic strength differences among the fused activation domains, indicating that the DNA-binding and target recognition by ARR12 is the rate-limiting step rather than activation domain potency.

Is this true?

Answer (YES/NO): NO